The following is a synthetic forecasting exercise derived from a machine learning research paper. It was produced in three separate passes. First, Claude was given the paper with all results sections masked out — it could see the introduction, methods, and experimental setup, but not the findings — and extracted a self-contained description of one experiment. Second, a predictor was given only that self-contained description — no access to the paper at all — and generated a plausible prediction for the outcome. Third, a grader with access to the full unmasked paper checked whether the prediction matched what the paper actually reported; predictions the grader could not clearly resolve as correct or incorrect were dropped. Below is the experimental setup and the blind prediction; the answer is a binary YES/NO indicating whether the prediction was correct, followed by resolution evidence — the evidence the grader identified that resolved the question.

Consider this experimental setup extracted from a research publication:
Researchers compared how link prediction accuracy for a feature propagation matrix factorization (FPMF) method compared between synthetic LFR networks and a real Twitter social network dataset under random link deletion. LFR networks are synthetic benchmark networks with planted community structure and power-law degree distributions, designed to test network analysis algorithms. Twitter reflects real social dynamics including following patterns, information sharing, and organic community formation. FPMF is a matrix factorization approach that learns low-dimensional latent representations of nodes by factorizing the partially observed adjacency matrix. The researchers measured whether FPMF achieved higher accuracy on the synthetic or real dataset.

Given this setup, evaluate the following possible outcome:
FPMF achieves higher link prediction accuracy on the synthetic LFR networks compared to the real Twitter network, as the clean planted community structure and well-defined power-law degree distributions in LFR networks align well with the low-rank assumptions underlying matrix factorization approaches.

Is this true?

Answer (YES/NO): NO